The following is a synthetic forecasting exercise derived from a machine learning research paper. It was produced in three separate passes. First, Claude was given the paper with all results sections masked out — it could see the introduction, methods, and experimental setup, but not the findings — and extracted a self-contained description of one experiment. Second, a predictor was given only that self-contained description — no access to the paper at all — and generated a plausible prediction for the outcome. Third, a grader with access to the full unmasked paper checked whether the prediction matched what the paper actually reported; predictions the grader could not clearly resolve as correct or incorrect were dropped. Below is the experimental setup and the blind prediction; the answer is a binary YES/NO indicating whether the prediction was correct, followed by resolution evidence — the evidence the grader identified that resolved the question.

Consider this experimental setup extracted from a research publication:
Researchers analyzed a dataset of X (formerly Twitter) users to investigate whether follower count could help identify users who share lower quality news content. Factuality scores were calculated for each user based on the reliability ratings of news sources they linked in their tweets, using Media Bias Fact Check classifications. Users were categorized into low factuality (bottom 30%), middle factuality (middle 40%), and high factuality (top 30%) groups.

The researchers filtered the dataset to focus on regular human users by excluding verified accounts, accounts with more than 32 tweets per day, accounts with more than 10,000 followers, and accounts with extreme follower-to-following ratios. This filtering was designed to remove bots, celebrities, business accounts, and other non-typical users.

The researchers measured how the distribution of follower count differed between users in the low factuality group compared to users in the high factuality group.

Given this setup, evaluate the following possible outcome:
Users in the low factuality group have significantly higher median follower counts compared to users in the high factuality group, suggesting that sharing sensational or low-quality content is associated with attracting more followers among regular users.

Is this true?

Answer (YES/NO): YES